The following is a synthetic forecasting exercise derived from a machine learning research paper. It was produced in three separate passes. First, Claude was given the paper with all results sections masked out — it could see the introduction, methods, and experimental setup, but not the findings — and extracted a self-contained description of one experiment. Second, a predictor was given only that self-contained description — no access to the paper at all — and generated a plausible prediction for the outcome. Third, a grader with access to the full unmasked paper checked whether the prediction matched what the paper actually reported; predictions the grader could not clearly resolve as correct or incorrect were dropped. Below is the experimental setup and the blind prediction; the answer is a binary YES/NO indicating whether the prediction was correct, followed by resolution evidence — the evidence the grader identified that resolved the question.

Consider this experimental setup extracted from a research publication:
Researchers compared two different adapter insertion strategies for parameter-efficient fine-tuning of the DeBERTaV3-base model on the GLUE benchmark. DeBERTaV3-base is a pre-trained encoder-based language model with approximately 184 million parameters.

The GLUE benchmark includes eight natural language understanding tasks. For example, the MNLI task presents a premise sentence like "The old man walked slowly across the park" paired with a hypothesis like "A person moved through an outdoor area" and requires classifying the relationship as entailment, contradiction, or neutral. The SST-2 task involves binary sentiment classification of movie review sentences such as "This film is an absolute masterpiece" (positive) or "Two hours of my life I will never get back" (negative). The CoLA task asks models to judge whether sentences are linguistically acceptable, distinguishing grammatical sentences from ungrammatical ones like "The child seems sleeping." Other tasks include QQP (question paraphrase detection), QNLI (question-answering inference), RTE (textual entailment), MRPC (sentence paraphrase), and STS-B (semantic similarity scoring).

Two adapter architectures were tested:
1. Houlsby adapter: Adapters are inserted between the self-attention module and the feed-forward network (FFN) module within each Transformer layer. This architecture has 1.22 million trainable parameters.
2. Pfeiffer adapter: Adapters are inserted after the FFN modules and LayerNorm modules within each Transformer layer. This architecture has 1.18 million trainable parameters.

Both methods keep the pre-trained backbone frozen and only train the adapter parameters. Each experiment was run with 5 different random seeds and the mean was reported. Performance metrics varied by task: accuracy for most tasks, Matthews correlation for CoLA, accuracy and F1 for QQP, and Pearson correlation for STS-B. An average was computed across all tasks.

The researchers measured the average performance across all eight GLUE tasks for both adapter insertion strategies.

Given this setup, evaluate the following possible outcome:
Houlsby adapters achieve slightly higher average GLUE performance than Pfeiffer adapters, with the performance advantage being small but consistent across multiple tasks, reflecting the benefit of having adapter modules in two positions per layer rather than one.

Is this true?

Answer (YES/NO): NO